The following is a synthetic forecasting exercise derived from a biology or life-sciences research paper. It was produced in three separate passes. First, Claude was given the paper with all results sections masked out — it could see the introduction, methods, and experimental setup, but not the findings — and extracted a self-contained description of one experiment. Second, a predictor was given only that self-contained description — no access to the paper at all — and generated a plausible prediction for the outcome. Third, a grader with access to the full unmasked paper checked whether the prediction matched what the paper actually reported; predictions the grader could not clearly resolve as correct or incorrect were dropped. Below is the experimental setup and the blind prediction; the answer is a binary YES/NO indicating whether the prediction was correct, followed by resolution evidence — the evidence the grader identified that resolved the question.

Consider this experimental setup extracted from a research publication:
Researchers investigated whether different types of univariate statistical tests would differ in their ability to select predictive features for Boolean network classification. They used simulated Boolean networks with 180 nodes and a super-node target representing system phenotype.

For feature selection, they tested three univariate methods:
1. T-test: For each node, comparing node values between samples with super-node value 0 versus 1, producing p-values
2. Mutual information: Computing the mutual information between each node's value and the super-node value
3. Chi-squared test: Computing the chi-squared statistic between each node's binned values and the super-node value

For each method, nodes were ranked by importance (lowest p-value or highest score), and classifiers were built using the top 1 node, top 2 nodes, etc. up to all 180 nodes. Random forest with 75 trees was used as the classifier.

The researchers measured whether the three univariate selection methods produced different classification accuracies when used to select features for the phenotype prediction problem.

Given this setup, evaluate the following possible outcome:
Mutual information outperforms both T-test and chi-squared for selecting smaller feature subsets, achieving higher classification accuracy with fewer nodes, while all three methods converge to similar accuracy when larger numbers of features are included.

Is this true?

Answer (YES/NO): NO